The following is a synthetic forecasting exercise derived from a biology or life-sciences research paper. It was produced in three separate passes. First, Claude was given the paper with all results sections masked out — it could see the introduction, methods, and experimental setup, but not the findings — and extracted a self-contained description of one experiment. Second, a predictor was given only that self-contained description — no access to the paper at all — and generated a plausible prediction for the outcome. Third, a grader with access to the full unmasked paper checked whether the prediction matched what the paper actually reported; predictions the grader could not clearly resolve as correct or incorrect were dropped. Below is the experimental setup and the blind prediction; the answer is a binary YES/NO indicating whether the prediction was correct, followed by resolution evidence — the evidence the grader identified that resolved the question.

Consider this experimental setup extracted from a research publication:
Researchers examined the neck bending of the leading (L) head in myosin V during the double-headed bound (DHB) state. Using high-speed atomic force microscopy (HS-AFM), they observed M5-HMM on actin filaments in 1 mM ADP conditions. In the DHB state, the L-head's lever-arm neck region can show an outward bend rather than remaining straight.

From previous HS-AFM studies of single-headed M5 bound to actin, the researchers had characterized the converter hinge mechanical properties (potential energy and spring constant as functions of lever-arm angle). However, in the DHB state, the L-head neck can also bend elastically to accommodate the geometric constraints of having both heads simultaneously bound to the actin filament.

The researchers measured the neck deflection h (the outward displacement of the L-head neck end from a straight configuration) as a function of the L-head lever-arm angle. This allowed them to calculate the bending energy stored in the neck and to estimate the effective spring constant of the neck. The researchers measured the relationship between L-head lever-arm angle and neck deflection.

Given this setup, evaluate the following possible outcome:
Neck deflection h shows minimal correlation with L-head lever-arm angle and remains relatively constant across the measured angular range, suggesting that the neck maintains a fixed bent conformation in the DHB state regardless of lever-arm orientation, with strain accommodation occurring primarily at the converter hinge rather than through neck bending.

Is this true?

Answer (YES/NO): NO